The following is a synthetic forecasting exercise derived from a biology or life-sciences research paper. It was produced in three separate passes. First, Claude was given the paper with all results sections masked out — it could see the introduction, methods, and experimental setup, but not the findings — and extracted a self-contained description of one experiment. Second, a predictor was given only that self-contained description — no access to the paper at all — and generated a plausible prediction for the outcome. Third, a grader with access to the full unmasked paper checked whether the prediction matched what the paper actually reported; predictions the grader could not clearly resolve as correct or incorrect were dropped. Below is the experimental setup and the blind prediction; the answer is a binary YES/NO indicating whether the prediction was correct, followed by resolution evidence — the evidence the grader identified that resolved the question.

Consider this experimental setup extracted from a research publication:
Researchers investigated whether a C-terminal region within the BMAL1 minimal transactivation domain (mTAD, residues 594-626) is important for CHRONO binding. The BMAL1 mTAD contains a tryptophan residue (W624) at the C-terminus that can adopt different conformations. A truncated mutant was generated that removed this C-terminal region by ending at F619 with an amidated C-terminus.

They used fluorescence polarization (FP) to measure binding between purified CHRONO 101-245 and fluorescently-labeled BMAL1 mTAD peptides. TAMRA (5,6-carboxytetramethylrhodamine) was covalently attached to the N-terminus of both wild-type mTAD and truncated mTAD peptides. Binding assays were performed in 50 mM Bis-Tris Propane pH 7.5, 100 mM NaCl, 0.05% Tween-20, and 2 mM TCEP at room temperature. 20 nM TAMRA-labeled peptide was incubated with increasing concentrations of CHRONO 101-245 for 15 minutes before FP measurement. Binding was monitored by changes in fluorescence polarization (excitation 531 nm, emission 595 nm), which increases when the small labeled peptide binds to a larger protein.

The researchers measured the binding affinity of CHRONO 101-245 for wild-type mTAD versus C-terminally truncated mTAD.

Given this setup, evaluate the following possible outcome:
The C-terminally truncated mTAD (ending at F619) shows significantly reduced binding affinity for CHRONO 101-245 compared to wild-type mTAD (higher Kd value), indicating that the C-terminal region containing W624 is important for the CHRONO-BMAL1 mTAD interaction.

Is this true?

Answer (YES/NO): YES